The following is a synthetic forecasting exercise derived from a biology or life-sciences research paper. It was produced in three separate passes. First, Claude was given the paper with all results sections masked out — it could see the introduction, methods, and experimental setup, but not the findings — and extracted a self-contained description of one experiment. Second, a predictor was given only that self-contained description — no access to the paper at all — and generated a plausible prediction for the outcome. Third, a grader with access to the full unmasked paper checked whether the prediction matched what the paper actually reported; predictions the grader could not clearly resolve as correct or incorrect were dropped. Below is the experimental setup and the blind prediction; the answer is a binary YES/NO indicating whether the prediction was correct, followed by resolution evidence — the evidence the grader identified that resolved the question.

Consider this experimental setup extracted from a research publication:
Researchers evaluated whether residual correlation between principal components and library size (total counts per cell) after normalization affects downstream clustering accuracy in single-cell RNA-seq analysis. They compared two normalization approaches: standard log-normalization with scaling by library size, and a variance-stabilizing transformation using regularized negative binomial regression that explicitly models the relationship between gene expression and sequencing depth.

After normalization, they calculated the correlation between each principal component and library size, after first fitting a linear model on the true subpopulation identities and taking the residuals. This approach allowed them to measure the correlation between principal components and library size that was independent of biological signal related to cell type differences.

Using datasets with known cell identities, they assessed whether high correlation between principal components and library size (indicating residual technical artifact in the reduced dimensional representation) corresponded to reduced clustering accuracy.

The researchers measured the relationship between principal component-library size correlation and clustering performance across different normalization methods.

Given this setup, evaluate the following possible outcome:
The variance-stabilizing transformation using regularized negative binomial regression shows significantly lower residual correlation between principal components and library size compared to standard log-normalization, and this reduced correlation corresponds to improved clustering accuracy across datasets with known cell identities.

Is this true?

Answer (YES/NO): YES